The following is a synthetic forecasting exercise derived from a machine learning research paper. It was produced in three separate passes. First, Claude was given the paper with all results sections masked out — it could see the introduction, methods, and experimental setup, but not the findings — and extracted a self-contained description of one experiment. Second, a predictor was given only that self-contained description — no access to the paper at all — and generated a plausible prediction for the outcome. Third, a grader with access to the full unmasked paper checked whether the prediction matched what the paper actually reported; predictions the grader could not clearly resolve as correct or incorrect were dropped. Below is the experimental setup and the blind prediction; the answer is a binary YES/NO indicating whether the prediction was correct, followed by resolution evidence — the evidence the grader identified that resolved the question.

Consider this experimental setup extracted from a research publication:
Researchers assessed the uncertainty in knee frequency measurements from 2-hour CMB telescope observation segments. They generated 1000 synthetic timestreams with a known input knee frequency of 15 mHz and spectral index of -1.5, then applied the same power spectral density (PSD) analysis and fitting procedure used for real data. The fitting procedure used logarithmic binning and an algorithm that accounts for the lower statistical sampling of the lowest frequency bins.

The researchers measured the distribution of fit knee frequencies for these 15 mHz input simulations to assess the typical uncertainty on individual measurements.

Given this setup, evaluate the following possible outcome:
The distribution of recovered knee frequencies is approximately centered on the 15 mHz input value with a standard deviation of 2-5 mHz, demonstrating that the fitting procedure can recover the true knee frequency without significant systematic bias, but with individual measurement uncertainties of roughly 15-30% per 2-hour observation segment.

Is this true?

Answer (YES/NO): NO